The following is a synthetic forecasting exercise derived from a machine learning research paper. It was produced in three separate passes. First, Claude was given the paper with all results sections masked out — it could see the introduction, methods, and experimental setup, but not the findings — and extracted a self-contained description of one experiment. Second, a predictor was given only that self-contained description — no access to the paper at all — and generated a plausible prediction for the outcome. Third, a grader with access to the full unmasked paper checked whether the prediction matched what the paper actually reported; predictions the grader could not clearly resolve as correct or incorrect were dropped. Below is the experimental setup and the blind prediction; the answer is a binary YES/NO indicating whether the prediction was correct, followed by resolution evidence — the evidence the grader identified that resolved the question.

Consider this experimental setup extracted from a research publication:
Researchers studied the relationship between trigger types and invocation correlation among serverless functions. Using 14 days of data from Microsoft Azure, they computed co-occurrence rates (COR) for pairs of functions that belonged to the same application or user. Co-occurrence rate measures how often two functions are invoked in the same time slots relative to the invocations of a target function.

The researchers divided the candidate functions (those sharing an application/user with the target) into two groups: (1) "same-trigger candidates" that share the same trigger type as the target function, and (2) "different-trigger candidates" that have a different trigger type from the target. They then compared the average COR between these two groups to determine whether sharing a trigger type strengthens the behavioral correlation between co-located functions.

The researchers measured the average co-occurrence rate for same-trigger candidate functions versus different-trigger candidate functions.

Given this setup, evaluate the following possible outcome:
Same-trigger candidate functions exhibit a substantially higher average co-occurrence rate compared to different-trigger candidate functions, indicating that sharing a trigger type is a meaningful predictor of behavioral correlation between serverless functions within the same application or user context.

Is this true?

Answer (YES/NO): YES